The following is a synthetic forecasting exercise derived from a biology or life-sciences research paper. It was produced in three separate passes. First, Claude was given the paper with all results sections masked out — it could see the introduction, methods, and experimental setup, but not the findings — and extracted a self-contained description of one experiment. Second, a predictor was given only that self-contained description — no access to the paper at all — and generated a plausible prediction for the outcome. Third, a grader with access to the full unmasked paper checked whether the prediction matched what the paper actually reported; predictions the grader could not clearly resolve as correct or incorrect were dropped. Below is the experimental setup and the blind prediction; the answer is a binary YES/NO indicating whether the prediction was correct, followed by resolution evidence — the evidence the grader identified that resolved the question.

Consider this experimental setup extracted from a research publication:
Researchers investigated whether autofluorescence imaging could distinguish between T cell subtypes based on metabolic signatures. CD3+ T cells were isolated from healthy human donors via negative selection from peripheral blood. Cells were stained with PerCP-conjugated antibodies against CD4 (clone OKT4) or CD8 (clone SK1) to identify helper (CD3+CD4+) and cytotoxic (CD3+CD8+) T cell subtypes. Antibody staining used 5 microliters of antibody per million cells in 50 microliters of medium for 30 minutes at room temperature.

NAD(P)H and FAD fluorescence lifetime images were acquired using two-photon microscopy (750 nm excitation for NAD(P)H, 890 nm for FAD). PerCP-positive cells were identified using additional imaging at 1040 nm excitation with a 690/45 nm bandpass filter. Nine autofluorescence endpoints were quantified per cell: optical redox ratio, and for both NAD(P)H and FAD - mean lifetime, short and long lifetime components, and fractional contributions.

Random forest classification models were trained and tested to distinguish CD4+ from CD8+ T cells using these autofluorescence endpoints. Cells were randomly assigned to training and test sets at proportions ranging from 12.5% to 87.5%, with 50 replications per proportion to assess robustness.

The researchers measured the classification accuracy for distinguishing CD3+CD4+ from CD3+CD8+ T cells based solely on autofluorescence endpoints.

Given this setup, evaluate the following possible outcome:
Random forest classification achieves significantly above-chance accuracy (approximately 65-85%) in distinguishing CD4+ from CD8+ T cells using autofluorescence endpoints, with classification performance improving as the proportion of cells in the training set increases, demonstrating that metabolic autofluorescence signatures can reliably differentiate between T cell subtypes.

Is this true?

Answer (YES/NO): NO